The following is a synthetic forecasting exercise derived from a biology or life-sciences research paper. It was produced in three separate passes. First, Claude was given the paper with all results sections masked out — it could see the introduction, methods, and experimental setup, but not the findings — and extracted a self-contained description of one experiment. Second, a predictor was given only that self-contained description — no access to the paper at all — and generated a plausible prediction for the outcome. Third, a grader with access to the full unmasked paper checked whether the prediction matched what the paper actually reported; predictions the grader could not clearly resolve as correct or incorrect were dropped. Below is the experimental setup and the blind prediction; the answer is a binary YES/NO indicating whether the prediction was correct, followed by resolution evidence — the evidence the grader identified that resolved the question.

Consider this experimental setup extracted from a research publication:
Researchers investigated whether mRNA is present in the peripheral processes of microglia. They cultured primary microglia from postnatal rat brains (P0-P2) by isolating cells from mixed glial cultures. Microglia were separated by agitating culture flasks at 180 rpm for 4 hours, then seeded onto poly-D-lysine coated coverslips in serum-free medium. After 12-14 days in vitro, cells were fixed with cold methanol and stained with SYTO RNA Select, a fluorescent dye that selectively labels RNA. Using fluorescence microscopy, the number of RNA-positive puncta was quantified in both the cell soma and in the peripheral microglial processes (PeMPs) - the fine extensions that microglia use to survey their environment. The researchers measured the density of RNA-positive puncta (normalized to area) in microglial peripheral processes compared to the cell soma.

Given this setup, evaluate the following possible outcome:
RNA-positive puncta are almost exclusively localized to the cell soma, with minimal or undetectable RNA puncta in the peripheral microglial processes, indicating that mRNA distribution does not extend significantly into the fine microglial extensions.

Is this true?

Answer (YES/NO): NO